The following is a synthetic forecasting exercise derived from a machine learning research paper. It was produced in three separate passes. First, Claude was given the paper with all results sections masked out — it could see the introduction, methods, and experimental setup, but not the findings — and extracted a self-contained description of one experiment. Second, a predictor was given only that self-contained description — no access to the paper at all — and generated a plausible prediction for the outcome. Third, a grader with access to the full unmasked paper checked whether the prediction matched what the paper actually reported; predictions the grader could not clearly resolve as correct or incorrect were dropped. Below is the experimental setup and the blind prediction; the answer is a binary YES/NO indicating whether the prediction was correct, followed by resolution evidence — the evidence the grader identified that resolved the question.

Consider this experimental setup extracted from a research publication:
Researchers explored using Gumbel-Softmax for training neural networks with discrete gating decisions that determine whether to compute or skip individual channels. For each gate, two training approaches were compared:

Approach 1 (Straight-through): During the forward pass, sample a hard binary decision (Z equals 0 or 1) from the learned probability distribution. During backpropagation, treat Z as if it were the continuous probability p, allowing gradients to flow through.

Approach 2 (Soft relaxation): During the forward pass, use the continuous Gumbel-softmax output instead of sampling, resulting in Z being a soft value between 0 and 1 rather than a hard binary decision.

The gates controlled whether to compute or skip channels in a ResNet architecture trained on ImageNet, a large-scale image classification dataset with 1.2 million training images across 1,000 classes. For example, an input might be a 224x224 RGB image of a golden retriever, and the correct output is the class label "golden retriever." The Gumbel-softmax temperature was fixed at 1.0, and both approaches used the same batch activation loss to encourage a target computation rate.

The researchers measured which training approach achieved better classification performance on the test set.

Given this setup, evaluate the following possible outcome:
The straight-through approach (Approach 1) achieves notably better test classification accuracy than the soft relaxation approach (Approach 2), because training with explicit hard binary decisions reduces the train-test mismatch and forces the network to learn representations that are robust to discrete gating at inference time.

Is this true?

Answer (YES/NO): NO